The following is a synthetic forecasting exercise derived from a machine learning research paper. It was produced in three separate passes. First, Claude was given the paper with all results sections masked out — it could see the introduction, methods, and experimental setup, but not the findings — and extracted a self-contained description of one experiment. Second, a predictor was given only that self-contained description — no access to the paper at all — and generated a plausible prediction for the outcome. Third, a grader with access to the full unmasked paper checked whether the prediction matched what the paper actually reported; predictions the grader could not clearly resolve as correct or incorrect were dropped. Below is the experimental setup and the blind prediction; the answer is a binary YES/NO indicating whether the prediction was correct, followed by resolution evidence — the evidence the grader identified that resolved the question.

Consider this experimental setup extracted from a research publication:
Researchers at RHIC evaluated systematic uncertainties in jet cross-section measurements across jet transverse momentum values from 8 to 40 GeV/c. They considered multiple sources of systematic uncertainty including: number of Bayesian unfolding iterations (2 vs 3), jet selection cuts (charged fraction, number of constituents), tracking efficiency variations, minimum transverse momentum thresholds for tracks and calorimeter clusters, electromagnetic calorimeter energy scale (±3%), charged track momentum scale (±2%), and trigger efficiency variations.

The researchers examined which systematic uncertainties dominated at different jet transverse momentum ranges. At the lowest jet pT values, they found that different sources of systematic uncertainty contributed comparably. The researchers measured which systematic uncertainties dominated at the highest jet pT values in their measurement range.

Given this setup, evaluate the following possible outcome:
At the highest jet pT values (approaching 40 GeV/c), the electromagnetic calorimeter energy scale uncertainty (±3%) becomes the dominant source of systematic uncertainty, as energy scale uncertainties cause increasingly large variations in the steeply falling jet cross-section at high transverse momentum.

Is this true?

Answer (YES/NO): NO